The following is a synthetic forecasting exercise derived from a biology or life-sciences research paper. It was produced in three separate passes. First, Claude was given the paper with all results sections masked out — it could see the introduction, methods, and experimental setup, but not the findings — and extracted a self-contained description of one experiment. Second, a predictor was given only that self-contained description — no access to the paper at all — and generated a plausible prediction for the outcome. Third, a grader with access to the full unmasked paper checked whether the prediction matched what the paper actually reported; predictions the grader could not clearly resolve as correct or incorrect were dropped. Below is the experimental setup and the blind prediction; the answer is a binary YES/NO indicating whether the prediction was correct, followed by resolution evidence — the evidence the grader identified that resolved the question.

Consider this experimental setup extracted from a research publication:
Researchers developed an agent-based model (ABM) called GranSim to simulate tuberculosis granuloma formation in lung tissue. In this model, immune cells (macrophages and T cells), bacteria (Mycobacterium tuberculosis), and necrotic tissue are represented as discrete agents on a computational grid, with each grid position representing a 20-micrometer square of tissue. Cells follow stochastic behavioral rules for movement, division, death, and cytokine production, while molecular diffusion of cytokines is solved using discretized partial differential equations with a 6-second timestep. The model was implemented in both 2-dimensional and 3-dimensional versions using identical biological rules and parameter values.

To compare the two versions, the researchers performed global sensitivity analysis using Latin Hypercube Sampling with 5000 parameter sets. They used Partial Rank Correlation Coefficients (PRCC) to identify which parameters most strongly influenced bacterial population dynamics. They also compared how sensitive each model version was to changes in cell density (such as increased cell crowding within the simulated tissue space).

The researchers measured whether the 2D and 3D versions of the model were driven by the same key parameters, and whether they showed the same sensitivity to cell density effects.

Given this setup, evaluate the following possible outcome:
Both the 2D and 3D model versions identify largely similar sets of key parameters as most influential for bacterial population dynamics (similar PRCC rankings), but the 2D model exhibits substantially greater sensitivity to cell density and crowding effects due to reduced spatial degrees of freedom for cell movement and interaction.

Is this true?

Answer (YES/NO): YES